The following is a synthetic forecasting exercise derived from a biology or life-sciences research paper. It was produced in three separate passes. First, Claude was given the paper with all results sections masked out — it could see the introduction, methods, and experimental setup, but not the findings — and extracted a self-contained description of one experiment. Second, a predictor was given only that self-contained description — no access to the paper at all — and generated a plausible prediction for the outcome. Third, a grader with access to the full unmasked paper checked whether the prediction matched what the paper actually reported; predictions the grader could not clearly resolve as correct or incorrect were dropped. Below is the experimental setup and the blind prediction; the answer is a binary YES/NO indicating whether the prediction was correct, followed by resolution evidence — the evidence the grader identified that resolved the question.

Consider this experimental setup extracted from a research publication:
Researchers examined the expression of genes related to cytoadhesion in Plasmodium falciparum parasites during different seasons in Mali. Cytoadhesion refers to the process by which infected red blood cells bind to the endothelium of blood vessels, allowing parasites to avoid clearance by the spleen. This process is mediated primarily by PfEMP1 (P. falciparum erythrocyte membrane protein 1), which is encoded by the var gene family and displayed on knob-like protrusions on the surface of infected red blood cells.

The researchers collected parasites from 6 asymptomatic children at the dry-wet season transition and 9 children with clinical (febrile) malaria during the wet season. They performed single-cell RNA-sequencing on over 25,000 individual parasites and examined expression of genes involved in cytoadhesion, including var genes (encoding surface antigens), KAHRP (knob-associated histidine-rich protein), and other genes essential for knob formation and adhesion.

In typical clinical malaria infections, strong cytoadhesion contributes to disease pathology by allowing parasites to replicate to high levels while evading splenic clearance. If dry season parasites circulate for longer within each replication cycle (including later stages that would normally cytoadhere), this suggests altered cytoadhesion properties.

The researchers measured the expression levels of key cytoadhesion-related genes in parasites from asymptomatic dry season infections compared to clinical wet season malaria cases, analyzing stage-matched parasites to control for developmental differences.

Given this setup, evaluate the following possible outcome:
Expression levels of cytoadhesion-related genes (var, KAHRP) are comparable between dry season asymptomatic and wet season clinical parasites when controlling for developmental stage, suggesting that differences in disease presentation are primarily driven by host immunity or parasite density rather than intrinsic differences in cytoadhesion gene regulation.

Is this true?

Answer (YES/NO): NO